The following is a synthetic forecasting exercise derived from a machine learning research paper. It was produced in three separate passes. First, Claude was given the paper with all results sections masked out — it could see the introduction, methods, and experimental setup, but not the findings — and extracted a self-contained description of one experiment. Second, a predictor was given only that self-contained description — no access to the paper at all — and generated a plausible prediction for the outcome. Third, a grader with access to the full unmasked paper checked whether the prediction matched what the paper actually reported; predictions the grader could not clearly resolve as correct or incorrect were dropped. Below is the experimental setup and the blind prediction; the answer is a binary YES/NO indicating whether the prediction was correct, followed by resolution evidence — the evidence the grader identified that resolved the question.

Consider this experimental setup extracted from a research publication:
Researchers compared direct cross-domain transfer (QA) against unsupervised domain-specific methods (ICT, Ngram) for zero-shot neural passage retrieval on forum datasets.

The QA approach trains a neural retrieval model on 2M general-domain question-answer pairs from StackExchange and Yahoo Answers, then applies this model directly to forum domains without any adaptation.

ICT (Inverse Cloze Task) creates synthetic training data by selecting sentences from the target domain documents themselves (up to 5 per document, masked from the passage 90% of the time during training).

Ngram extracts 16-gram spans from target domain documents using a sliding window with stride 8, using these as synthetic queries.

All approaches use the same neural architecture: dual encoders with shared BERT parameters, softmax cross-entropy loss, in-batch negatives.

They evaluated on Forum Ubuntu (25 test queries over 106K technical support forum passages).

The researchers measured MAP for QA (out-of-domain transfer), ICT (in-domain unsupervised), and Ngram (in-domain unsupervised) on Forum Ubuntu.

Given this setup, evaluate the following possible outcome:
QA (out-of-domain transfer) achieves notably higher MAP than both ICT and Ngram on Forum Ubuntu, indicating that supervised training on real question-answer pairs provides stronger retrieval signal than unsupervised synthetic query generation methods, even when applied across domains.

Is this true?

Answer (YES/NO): YES